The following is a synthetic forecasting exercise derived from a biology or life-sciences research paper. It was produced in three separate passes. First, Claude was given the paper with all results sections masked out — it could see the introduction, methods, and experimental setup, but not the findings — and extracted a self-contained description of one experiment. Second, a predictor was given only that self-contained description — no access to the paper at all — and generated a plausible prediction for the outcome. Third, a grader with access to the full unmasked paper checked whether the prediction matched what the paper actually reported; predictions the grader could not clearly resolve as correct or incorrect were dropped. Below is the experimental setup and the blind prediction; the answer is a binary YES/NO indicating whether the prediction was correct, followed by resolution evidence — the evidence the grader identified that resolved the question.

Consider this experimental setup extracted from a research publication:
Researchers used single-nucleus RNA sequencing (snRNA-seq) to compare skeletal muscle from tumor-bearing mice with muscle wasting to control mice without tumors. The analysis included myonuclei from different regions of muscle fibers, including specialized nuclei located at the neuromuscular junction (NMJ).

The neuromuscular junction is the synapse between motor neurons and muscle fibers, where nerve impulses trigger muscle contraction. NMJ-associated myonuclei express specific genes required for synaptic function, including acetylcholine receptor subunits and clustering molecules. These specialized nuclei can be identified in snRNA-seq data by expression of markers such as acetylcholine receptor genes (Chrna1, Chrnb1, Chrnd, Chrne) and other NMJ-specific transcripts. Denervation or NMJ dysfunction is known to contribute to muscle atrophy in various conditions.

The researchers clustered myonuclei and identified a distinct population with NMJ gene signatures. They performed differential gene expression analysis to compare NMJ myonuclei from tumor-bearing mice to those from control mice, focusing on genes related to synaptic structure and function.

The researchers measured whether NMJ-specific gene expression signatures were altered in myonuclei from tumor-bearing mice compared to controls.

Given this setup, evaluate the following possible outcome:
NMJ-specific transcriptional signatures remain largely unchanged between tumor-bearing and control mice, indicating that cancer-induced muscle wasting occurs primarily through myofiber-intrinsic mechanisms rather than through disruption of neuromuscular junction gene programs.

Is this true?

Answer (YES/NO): NO